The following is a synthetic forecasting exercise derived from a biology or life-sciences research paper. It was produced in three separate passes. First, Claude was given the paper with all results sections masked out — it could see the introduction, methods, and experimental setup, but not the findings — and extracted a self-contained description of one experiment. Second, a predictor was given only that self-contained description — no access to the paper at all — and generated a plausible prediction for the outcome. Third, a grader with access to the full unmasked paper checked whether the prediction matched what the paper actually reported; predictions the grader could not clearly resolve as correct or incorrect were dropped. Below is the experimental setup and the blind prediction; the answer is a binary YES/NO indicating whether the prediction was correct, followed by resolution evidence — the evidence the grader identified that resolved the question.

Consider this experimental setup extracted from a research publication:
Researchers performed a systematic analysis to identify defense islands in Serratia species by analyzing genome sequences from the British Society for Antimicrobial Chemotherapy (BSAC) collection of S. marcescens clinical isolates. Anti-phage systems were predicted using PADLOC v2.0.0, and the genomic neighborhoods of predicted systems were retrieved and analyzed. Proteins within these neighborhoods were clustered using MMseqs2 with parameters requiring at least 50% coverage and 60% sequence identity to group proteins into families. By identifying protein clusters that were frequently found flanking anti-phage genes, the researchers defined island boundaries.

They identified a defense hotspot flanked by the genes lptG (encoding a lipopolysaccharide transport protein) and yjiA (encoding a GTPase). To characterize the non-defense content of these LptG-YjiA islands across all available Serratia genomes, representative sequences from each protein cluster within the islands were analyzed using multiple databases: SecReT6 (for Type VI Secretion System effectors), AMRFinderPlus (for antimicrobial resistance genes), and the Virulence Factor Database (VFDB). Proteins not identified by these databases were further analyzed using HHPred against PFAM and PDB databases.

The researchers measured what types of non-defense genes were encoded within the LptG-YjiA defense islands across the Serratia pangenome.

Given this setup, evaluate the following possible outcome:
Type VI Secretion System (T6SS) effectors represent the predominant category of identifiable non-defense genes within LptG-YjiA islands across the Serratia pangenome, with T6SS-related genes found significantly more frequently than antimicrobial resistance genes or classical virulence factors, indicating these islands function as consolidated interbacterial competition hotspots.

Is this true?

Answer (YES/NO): NO